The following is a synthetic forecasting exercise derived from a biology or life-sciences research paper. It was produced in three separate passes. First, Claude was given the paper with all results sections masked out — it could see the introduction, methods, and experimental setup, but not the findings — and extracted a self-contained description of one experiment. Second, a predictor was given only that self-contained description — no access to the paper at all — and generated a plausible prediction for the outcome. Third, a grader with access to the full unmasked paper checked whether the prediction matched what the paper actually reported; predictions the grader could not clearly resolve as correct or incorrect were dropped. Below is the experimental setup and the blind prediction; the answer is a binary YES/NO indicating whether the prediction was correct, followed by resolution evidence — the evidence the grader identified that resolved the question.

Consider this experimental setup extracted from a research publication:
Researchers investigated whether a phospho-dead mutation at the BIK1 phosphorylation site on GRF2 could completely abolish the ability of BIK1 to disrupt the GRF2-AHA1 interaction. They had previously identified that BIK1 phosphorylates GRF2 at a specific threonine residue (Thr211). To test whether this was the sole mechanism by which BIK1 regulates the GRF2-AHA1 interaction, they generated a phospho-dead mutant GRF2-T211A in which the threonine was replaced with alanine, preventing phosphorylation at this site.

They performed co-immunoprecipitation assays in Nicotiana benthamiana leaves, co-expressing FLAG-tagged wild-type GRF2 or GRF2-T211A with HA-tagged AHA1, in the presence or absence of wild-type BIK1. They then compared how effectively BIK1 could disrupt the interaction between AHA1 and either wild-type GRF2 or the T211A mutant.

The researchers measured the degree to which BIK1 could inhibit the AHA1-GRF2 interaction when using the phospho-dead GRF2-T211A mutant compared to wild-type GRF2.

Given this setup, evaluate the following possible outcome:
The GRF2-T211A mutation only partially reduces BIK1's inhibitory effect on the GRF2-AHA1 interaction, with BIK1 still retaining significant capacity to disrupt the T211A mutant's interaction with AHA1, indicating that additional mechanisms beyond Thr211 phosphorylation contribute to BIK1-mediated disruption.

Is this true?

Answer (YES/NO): YES